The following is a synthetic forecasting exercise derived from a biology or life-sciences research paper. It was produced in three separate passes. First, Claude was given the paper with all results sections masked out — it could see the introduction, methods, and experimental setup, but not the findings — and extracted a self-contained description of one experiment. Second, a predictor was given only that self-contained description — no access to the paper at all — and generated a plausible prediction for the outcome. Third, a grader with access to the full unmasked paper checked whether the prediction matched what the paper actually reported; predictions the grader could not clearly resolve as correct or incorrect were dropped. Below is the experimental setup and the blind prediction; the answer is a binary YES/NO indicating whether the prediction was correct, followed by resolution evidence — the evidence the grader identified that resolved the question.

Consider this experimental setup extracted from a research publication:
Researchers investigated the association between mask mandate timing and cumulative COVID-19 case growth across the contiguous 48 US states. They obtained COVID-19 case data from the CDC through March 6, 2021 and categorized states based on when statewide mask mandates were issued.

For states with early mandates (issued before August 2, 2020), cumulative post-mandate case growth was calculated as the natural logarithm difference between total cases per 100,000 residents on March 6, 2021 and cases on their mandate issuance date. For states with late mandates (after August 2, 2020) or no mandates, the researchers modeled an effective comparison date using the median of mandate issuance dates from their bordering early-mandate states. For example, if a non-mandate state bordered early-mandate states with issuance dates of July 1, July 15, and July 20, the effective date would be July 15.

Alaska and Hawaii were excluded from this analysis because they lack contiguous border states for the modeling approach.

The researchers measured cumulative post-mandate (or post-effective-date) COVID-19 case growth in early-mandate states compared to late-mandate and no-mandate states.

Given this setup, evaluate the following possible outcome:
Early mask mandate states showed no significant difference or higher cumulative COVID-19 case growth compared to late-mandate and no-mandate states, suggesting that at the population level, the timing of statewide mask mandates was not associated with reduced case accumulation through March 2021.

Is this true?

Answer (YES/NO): YES